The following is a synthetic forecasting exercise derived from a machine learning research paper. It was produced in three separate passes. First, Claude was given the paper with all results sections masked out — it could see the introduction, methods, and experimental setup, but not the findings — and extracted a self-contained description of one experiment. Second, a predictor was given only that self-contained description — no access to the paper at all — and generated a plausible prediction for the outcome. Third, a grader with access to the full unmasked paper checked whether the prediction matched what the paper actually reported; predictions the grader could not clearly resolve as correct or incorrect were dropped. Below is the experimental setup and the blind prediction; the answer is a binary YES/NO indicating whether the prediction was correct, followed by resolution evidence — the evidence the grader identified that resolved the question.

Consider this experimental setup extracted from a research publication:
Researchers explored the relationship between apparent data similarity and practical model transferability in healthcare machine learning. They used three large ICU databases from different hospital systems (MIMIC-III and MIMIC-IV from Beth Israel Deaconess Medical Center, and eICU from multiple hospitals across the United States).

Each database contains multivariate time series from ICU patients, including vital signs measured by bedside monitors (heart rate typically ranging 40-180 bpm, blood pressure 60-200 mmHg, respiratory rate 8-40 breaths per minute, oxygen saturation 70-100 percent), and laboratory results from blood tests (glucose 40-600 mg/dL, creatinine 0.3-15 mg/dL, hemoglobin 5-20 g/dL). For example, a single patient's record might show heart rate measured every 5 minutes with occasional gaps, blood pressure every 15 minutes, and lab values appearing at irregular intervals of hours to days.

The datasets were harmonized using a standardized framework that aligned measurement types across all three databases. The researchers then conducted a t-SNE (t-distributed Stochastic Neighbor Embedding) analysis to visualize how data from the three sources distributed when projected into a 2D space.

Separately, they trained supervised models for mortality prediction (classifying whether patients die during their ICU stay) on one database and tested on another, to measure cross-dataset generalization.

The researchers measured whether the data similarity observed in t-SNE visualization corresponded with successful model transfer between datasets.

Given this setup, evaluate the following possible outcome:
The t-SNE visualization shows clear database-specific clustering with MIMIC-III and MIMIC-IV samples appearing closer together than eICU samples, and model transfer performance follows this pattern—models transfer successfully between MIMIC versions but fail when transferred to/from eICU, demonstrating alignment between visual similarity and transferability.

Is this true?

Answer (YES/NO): NO